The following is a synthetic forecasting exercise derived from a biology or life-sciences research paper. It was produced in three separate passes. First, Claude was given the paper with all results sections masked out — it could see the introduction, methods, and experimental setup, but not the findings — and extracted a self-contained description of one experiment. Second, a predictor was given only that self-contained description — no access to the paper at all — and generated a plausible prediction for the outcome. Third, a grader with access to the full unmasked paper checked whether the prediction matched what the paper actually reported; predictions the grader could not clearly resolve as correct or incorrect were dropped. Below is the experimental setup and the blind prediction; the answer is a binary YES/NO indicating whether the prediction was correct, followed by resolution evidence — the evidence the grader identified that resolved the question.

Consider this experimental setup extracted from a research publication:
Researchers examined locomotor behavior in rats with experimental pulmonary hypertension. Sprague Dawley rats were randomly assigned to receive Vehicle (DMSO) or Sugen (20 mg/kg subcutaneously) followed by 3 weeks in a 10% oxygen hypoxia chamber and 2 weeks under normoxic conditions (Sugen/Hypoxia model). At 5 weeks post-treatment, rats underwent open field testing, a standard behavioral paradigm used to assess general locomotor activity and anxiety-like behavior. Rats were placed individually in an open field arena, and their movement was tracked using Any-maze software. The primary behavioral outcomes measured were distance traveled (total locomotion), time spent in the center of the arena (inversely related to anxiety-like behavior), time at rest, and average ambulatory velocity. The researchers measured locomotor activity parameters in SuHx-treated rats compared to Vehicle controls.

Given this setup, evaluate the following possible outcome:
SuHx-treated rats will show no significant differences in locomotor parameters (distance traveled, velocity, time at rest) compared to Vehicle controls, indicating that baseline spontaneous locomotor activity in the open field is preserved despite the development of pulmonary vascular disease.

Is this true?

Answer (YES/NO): YES